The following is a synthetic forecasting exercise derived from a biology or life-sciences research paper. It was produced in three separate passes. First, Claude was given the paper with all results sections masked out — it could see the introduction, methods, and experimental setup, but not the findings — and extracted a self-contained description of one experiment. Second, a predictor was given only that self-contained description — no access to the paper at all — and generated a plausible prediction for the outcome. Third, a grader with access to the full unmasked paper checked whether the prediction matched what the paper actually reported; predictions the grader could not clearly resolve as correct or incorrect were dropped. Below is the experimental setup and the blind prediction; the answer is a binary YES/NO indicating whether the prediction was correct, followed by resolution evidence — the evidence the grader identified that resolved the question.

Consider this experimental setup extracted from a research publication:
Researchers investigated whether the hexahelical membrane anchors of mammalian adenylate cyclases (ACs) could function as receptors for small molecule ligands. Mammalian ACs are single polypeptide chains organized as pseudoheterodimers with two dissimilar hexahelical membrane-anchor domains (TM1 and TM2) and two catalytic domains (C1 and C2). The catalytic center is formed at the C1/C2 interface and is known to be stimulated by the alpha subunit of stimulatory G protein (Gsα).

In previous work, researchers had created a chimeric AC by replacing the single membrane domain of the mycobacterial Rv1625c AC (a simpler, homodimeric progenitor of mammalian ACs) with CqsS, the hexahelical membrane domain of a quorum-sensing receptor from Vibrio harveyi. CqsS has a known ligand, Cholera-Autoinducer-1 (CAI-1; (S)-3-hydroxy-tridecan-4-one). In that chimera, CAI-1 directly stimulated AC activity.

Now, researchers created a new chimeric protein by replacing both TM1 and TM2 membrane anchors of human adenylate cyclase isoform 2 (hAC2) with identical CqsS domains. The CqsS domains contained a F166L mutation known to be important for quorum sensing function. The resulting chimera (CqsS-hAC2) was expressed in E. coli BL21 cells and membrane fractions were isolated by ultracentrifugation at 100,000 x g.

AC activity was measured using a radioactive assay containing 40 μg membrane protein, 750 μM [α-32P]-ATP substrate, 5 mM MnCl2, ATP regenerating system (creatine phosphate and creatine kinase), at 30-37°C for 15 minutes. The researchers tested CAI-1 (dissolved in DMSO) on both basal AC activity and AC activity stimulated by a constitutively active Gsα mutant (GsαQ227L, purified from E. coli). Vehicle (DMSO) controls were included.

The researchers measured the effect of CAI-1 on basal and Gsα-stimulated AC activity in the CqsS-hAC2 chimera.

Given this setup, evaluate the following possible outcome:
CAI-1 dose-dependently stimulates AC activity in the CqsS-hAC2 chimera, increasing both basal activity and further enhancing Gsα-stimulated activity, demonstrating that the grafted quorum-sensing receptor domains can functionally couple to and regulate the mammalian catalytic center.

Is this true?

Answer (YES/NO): NO